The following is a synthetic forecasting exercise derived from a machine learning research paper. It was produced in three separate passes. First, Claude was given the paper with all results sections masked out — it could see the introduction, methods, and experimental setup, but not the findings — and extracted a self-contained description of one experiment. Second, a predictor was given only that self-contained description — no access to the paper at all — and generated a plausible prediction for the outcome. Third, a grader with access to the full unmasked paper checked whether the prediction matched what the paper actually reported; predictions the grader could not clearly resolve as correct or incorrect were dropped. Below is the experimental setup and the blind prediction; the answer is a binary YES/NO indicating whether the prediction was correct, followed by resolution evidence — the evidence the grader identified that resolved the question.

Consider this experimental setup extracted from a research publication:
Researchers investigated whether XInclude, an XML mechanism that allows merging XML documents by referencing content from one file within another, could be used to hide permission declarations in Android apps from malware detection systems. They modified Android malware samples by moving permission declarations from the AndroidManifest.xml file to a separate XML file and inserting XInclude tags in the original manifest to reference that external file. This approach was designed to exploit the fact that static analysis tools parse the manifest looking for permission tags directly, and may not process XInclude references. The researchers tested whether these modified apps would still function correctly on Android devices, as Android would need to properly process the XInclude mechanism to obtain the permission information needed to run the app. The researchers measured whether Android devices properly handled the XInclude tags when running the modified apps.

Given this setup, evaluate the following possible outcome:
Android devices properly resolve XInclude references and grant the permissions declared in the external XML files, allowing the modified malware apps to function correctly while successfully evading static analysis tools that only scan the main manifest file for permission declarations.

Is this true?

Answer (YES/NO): NO